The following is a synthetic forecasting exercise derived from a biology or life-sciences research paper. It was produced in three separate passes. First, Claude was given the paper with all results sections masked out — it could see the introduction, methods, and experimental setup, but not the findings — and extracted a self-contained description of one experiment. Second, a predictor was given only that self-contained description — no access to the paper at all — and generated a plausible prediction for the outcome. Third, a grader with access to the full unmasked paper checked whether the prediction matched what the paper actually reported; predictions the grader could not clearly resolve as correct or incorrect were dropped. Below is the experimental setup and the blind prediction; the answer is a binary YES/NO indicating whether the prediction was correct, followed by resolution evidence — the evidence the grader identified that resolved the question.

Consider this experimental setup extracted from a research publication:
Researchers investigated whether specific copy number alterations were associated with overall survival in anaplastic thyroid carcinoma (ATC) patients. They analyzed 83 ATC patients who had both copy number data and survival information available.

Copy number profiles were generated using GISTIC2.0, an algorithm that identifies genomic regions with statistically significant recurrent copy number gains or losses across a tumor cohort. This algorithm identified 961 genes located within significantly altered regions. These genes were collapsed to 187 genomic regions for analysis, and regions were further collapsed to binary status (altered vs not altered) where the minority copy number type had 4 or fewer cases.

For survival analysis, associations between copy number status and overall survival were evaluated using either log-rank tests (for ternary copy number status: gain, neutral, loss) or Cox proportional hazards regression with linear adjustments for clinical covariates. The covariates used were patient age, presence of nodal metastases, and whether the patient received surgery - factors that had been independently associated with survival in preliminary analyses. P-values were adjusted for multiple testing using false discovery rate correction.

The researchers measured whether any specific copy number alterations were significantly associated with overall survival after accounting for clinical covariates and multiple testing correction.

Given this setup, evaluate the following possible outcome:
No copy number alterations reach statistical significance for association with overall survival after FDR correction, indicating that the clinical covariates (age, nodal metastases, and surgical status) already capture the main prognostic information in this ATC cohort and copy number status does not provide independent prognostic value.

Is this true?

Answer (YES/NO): NO